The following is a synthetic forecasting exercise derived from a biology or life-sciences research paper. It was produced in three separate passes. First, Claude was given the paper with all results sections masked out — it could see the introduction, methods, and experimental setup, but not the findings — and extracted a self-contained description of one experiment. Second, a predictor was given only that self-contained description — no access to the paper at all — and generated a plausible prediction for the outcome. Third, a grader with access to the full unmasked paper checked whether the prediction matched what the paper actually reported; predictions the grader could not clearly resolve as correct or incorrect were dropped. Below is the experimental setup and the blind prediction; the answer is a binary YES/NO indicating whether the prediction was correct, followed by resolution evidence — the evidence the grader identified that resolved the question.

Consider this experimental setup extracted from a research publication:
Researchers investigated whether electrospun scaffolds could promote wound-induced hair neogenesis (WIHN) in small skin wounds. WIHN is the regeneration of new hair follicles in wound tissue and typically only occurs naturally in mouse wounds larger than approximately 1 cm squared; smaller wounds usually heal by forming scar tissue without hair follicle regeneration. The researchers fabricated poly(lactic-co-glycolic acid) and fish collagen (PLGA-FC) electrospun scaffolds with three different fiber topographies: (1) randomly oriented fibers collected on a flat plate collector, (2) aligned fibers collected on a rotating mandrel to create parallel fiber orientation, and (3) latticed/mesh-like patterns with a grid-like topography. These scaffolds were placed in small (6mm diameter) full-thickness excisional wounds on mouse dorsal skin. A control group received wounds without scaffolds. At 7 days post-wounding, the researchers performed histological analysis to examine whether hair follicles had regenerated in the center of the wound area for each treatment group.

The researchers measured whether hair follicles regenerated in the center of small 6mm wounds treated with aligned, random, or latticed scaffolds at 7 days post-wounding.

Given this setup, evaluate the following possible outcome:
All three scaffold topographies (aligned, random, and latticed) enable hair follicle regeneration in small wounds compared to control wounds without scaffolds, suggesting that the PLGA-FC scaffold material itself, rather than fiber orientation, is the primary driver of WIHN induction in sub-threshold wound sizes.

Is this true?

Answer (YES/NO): NO